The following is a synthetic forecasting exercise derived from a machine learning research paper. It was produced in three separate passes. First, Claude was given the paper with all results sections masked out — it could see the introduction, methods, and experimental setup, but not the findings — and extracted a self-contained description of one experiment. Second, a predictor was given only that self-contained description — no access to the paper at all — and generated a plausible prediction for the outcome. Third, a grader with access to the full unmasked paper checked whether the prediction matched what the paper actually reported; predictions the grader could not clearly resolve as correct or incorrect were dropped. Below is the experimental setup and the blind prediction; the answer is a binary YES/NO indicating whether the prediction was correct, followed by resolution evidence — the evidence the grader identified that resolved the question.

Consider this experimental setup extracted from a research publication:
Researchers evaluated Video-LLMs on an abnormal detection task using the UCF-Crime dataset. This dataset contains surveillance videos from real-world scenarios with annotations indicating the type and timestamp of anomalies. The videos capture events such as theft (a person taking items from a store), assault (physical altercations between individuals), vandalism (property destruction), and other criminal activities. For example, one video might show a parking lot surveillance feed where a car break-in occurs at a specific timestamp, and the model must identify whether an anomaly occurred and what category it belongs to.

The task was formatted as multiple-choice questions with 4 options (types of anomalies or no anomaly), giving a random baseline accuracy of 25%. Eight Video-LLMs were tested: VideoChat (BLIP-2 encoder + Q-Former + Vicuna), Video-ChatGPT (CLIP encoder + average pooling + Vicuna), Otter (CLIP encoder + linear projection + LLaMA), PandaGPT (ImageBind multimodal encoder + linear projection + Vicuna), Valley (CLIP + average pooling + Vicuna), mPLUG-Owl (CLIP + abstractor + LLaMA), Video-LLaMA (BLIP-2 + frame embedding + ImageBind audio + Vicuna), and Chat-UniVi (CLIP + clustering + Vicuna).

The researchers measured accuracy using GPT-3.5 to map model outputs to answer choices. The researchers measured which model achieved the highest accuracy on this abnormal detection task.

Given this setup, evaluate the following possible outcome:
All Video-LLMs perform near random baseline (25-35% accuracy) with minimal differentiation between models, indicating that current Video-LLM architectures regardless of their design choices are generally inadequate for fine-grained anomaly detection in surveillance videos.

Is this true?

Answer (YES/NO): NO